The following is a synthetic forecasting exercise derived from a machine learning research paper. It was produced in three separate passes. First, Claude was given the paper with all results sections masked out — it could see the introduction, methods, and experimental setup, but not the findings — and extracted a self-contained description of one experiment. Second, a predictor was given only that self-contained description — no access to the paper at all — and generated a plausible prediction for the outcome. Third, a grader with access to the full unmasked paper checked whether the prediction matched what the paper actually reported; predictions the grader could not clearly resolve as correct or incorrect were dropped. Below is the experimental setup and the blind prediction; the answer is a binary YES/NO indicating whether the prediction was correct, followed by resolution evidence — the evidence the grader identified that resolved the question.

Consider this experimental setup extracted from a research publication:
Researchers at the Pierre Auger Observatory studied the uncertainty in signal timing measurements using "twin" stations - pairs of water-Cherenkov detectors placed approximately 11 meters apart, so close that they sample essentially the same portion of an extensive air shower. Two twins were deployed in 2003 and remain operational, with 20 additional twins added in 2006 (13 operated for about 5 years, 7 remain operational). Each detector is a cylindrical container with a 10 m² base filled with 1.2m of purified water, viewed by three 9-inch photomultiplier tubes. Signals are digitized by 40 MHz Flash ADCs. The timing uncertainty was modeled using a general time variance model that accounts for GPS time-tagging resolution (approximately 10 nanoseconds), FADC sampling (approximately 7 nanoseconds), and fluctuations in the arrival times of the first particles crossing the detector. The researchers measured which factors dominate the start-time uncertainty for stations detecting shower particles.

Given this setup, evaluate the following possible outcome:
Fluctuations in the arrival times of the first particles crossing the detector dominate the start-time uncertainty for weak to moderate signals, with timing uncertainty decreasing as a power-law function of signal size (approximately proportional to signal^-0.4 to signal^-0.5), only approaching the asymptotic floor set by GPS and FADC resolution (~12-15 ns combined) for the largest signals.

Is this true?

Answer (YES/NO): NO